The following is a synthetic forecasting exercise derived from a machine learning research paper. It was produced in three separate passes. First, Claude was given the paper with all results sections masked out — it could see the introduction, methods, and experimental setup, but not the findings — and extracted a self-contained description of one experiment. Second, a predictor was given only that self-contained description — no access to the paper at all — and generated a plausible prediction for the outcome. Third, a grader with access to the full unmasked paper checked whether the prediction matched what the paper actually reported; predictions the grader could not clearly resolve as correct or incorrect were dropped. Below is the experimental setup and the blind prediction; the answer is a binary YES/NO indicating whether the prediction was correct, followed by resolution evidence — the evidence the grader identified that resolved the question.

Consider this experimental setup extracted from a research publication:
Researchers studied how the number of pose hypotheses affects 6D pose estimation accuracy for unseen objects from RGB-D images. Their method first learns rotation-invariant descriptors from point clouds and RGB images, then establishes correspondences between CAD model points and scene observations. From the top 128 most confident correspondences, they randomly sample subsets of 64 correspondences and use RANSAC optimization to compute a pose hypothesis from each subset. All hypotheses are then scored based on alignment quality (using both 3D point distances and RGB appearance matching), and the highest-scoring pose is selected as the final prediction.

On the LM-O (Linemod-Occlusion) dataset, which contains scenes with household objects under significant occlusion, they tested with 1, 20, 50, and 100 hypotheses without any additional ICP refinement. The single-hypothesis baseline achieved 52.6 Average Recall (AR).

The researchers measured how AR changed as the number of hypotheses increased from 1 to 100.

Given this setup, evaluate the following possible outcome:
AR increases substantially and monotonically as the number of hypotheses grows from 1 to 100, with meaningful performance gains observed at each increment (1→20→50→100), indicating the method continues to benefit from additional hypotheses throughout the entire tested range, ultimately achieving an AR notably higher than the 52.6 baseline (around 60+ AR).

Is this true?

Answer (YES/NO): NO